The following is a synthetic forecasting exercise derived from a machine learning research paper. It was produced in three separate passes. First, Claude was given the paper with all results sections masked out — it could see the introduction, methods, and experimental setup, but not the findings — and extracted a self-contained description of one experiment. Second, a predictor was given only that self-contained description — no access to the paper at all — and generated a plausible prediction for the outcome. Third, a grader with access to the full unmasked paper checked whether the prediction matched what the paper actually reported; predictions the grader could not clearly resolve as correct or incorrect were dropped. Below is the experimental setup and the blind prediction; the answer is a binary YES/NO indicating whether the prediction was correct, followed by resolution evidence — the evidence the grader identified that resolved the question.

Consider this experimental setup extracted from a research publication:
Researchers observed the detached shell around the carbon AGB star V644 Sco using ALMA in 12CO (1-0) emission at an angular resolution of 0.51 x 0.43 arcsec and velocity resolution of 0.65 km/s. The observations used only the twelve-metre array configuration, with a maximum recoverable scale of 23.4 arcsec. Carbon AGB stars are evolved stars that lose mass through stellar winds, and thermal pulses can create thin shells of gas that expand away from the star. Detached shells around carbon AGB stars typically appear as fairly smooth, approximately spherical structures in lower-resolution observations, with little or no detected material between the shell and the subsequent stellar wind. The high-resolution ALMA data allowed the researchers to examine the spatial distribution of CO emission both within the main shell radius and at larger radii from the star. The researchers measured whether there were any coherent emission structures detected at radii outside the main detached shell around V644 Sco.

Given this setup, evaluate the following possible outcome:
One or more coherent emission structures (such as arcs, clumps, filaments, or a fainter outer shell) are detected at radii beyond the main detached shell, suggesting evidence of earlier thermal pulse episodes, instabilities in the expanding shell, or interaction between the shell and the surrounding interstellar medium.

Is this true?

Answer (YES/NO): NO